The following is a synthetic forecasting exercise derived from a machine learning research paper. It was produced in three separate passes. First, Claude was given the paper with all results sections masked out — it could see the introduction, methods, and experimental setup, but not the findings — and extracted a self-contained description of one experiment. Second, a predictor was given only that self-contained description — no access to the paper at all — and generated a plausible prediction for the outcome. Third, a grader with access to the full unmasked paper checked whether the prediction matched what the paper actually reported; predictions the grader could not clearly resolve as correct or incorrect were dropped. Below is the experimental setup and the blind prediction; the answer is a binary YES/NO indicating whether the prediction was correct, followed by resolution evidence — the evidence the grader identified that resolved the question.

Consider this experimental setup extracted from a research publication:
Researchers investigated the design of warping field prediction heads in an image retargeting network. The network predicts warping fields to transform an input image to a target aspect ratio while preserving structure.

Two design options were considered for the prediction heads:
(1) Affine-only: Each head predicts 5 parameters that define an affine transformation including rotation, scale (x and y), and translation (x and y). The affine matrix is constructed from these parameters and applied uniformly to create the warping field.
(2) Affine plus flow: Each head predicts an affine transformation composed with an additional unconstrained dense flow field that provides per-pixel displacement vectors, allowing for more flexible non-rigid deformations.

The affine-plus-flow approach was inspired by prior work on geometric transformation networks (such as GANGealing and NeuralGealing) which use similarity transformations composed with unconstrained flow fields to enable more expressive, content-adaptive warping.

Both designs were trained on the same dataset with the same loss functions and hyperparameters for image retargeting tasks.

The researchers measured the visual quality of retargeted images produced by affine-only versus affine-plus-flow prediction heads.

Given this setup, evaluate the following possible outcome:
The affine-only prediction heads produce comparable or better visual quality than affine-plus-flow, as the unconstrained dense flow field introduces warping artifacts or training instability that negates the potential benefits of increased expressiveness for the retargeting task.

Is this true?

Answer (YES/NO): YES